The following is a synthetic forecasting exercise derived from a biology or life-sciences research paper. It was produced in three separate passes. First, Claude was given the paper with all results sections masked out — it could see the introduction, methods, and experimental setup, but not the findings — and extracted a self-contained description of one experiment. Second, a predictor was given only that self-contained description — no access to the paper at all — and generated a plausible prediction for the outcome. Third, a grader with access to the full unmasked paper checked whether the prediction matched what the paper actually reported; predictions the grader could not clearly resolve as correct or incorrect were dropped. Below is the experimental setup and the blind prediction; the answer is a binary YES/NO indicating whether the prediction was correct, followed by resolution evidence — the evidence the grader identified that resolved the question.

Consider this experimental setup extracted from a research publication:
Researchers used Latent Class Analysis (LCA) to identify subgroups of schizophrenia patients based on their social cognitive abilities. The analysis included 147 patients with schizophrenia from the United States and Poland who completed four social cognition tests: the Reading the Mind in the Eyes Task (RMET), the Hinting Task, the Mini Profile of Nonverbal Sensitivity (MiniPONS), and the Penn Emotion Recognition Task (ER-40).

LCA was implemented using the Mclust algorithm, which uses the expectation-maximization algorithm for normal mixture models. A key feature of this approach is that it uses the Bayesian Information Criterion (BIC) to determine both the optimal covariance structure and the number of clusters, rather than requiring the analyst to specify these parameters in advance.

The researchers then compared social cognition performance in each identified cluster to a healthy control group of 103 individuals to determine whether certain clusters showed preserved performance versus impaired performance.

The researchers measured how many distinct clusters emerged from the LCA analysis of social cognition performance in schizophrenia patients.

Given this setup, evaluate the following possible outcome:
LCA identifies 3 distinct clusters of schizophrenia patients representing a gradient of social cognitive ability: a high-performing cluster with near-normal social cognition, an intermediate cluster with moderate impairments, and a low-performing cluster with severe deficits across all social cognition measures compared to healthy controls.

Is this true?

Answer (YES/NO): NO